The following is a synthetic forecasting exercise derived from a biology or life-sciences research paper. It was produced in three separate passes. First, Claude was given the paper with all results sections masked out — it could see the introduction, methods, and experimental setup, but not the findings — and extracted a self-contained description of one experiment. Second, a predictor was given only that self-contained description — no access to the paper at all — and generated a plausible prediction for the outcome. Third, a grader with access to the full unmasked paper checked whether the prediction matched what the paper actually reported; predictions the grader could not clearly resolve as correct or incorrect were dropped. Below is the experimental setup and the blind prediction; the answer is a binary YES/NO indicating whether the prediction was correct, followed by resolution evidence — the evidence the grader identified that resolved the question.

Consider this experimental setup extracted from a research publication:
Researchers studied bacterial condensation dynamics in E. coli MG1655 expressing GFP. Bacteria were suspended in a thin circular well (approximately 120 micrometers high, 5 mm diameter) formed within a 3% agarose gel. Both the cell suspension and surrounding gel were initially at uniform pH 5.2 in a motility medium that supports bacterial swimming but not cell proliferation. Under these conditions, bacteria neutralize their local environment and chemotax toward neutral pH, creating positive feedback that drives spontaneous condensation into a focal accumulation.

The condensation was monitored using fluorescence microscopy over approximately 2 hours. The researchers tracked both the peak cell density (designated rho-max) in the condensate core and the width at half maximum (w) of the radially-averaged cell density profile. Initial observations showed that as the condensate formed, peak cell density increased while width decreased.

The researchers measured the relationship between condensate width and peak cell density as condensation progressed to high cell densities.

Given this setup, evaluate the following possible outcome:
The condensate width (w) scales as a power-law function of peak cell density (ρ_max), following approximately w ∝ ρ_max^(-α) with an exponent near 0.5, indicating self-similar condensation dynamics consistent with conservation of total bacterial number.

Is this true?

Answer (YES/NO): NO